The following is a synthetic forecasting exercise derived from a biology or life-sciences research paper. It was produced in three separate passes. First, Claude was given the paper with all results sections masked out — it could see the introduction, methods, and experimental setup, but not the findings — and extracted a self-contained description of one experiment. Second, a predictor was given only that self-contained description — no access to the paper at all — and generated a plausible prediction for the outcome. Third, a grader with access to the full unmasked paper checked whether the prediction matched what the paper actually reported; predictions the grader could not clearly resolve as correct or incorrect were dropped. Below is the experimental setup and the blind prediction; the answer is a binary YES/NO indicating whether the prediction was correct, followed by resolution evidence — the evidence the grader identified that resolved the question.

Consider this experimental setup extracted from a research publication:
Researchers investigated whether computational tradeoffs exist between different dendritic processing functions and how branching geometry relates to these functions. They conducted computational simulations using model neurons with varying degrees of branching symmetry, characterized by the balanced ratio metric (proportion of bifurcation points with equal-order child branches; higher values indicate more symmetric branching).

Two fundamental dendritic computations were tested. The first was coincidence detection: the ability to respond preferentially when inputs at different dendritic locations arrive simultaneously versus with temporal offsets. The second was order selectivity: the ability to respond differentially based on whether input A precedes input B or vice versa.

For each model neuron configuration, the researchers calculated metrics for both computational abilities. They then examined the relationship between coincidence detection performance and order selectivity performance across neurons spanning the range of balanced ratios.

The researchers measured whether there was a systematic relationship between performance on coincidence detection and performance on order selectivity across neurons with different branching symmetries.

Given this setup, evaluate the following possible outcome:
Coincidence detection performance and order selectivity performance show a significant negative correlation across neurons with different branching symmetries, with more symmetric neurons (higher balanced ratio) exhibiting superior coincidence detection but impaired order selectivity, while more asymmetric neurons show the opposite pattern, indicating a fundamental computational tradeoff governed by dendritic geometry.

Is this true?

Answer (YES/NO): YES